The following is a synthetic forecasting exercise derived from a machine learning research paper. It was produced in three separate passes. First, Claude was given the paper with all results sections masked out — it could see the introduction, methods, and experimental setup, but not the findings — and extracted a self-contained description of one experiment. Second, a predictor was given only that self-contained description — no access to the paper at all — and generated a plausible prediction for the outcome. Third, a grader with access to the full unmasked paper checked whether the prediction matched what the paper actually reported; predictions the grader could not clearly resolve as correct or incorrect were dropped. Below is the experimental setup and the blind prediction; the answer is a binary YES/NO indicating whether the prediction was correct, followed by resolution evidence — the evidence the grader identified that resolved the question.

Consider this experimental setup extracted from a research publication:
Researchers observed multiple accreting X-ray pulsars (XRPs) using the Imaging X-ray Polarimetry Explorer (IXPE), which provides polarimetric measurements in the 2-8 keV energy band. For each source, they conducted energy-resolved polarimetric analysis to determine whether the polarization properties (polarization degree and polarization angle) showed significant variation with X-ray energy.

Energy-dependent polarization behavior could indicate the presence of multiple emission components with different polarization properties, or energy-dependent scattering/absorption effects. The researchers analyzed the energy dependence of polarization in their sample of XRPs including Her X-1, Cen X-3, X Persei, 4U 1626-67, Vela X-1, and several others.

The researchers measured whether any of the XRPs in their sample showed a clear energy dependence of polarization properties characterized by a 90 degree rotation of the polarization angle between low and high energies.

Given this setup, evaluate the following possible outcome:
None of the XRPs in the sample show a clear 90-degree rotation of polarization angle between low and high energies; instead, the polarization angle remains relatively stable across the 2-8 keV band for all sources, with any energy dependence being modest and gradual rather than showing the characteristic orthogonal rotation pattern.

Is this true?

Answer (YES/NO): NO